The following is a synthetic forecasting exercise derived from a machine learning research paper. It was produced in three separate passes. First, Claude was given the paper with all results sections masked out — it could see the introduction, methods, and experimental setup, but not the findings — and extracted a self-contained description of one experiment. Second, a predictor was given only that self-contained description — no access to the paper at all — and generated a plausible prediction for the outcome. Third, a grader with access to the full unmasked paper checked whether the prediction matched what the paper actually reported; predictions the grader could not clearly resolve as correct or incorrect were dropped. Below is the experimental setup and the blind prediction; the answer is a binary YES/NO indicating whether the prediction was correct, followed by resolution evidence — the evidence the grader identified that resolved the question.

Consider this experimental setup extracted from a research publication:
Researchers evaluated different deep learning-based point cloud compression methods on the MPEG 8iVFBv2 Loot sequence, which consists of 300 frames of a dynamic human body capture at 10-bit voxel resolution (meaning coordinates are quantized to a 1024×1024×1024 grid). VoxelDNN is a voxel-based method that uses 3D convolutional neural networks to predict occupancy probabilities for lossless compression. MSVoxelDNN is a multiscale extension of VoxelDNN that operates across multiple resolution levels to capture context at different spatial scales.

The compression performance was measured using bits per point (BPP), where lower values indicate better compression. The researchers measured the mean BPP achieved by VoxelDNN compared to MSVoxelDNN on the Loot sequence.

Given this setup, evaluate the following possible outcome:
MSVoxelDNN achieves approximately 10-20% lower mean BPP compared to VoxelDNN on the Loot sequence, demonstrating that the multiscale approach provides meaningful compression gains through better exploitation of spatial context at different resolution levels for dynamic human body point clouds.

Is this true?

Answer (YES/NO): NO